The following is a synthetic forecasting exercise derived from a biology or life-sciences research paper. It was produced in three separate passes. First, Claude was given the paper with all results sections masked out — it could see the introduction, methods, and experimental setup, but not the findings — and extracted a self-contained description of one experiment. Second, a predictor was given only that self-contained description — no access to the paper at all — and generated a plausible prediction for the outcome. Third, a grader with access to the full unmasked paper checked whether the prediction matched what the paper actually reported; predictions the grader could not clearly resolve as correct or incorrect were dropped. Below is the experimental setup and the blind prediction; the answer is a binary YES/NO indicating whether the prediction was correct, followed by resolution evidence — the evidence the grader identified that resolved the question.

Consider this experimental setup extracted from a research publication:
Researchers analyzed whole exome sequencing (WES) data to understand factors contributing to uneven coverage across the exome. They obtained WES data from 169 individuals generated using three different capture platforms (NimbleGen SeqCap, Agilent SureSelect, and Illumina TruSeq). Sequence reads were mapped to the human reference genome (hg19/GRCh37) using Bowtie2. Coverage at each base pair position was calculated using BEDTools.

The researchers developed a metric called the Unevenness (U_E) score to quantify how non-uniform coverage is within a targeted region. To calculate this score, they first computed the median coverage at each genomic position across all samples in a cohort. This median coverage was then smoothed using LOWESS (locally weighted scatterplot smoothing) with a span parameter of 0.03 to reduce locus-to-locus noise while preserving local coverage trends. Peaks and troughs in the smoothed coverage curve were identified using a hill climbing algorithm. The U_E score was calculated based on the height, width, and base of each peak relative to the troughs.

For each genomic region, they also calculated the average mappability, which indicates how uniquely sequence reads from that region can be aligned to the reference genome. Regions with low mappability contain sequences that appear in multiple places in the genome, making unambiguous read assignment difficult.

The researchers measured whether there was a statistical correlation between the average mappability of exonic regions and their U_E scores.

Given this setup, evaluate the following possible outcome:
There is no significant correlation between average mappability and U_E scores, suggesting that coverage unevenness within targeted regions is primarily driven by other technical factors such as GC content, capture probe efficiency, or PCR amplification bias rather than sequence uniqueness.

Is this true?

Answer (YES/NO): YES